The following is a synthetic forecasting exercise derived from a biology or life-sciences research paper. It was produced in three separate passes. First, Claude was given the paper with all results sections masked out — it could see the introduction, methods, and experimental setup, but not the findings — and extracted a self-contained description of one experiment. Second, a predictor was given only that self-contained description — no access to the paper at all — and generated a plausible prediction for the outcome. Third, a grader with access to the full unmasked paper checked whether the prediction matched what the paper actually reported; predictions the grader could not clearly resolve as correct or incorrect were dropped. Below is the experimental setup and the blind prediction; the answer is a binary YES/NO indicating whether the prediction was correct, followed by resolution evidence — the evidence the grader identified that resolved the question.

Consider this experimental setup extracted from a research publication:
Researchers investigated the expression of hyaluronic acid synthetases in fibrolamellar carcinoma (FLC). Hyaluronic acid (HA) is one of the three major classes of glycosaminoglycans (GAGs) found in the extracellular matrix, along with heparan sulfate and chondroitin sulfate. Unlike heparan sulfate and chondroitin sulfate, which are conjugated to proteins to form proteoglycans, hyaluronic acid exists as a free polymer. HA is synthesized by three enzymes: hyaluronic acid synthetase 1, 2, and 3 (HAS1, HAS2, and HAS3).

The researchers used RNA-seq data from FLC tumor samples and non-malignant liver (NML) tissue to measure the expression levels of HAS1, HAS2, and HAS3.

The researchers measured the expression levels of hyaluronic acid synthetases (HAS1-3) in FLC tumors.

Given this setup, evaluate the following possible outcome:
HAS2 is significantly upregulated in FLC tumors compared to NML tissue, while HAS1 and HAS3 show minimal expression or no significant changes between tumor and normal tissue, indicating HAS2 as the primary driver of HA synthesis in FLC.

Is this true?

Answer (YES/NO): NO